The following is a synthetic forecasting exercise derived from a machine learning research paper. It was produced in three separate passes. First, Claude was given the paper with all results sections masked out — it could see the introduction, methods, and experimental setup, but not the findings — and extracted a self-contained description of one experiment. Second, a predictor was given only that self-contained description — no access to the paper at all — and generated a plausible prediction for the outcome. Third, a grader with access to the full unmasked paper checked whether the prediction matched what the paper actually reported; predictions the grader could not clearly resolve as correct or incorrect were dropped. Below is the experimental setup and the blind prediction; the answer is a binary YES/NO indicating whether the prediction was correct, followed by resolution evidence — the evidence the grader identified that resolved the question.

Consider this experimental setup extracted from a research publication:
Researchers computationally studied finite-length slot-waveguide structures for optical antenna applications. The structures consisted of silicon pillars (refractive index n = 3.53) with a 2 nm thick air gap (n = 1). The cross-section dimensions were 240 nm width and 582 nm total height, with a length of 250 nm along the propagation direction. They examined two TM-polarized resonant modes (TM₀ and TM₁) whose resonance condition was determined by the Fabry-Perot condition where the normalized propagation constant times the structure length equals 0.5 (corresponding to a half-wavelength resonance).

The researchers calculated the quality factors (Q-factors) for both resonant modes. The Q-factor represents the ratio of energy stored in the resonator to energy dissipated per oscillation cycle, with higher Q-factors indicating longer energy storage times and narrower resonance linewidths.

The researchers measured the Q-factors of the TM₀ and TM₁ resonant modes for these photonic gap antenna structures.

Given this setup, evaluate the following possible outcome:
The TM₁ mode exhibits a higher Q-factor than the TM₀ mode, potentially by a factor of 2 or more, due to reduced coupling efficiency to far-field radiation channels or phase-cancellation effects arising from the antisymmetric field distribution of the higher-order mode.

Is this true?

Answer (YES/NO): YES